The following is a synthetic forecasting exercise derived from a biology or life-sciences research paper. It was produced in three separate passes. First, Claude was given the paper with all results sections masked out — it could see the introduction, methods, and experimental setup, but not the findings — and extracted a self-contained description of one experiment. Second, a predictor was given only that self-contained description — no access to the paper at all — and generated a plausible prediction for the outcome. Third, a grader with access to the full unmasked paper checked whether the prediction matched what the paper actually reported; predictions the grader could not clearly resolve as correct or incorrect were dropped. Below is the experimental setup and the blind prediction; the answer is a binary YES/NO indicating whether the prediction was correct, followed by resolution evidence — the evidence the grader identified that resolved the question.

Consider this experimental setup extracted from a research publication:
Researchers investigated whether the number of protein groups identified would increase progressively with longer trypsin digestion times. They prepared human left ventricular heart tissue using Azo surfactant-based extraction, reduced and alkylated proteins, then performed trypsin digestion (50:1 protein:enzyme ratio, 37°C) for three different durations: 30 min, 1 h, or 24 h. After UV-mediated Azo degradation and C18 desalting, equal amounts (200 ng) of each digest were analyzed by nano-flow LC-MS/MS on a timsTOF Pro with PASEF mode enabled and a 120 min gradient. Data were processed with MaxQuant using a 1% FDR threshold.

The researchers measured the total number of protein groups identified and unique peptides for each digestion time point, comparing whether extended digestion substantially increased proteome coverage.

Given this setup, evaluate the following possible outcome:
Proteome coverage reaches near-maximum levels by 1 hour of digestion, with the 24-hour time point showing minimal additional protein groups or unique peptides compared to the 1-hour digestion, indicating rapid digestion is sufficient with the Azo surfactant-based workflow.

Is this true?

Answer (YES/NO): NO